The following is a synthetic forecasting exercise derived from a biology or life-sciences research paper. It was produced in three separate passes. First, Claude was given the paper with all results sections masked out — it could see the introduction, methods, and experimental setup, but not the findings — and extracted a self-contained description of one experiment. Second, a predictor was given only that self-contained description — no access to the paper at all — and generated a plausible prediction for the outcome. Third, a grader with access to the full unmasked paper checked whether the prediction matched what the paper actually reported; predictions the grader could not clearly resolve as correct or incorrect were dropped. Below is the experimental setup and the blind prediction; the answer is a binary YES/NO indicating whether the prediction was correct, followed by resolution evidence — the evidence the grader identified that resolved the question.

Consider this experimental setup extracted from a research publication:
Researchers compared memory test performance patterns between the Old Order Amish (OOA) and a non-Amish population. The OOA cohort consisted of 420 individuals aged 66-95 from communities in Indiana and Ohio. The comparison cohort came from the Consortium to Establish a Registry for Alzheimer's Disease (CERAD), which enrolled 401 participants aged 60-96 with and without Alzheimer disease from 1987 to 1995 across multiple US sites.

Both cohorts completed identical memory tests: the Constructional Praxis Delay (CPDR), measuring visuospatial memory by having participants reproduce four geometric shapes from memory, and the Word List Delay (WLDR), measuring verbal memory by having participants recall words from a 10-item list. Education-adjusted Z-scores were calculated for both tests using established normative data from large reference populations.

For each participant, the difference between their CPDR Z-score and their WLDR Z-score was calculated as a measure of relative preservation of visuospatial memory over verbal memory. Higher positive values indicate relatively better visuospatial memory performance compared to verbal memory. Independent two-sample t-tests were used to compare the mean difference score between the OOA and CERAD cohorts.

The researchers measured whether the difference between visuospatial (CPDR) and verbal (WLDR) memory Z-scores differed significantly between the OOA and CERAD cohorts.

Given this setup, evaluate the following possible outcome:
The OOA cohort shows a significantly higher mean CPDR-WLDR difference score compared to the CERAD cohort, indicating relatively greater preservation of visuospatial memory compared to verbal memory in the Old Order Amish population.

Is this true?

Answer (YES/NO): YES